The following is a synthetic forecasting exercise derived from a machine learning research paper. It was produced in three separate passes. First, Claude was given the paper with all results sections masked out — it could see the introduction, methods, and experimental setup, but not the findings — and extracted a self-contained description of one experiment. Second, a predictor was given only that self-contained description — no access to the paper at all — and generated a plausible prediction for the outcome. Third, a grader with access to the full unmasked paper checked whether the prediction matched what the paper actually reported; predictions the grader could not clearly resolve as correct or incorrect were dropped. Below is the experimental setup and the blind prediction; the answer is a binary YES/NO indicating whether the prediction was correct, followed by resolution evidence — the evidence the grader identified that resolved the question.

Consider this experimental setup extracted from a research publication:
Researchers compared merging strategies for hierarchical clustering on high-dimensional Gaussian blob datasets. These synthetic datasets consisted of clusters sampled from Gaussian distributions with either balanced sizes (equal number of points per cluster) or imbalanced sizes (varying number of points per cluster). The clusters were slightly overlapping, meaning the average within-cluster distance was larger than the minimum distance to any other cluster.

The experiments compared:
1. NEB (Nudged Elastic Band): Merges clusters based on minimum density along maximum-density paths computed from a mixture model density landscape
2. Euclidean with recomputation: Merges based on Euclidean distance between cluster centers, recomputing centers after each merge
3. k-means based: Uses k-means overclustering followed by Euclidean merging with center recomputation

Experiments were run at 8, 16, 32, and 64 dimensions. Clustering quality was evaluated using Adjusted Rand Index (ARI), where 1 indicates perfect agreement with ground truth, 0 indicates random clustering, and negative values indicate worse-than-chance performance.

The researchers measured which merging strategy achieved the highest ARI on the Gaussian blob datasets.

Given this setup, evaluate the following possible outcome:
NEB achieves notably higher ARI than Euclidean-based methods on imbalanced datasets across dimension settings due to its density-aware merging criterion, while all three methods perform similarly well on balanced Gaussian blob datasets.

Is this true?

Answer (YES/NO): NO